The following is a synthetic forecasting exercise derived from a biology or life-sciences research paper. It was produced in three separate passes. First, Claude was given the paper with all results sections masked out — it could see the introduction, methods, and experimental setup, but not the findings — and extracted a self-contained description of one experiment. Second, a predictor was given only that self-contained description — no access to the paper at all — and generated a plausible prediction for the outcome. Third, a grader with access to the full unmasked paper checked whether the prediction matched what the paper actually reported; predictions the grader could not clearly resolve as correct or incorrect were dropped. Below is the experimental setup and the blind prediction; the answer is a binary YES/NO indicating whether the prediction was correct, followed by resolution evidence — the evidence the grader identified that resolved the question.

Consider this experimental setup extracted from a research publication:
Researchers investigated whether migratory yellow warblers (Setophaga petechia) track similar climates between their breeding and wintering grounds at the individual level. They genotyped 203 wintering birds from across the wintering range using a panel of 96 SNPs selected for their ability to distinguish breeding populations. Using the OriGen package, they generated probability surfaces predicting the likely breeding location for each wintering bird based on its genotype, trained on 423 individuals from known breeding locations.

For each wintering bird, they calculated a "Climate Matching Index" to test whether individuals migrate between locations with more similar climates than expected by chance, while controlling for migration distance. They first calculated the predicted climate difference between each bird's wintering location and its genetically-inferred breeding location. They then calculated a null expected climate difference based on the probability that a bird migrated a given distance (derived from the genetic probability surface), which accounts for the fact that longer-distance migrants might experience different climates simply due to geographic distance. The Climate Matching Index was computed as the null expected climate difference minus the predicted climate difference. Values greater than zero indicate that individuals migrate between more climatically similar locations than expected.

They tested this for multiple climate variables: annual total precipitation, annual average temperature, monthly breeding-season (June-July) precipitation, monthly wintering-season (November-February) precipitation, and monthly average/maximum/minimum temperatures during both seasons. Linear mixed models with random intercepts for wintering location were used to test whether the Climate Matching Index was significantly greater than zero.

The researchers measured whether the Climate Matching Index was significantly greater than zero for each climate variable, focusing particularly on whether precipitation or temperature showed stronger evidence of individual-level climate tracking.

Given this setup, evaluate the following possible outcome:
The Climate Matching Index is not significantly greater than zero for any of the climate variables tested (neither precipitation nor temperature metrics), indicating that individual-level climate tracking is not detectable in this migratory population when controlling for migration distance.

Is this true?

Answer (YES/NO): NO